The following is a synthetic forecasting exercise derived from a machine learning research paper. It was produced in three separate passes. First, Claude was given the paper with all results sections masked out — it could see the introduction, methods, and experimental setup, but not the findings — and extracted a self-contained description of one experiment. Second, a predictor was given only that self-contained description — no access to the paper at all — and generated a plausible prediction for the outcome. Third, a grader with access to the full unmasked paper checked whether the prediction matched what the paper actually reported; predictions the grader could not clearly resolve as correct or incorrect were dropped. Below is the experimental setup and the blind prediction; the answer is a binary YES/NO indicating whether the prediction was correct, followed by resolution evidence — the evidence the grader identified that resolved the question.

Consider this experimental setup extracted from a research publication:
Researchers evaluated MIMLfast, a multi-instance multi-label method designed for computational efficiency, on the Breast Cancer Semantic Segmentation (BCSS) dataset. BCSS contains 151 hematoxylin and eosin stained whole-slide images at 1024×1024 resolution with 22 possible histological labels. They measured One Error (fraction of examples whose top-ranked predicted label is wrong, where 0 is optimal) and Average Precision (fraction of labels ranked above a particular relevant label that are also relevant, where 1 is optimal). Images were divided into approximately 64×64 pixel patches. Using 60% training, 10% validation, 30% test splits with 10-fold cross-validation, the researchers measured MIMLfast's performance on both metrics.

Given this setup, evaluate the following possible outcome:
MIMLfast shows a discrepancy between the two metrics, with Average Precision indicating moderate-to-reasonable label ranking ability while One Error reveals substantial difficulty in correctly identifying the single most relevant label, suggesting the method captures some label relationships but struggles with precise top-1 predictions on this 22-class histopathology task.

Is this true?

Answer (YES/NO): YES